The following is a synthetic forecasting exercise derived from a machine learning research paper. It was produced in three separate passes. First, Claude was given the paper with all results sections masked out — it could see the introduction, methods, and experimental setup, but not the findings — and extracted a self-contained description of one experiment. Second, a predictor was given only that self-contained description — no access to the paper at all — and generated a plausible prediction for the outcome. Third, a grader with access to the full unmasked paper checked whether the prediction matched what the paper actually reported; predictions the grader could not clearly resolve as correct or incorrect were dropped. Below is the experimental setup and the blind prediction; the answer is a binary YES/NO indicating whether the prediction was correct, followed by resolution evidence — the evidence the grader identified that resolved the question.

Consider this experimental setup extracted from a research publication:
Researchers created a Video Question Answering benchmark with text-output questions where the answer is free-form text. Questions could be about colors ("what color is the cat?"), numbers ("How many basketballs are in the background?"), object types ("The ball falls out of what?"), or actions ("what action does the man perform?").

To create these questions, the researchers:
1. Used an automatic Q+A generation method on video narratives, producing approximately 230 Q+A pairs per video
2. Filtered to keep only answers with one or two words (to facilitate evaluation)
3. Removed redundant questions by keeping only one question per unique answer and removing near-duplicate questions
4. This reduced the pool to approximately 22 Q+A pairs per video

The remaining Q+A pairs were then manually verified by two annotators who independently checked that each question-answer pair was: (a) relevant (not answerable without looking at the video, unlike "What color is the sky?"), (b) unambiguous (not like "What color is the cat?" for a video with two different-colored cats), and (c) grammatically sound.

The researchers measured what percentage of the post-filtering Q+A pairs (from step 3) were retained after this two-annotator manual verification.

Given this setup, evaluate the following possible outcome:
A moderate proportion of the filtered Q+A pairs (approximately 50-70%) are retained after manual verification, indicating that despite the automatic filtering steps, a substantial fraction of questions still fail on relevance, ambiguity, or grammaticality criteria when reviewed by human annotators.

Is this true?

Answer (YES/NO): NO